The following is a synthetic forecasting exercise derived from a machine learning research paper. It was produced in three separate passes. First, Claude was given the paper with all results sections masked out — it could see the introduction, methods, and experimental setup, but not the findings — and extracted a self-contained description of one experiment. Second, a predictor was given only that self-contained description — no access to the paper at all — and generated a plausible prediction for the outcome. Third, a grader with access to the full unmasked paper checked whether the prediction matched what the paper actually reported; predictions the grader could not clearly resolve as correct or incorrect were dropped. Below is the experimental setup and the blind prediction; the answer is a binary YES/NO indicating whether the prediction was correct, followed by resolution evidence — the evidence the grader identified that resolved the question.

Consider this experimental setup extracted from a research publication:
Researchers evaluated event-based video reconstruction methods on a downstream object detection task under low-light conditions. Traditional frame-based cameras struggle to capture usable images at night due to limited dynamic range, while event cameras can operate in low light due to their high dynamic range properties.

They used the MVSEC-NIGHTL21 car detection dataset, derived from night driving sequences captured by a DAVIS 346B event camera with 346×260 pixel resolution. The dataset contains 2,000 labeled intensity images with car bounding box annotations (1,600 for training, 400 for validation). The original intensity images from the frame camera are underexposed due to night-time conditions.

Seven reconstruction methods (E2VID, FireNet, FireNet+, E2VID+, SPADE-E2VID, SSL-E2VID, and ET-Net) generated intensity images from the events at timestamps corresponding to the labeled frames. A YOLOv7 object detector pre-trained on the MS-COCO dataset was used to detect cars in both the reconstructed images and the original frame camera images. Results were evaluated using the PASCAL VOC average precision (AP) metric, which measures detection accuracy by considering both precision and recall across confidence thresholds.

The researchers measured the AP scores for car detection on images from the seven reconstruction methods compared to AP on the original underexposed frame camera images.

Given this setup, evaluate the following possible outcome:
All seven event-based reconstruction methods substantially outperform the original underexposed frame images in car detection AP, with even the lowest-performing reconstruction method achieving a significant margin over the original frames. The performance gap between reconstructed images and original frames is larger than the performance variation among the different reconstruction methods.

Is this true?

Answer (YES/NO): NO